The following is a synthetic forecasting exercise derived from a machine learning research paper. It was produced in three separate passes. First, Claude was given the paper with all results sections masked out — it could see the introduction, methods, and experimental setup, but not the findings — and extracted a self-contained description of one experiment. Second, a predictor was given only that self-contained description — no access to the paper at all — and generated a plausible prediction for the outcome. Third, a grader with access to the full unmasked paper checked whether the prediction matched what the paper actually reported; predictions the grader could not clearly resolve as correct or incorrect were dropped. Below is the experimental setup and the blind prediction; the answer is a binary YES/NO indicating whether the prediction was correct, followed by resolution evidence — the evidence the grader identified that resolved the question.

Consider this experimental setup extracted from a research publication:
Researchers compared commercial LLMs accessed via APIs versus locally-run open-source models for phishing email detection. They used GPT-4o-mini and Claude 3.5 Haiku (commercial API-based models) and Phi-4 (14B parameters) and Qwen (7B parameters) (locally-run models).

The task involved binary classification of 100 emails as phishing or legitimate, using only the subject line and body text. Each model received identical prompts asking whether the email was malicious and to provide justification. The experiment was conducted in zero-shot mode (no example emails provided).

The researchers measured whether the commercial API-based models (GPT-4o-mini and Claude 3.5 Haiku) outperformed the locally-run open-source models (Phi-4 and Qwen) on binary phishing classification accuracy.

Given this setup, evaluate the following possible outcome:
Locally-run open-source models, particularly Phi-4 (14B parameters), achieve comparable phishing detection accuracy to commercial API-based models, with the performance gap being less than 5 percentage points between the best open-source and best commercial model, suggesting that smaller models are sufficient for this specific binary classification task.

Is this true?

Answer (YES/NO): NO